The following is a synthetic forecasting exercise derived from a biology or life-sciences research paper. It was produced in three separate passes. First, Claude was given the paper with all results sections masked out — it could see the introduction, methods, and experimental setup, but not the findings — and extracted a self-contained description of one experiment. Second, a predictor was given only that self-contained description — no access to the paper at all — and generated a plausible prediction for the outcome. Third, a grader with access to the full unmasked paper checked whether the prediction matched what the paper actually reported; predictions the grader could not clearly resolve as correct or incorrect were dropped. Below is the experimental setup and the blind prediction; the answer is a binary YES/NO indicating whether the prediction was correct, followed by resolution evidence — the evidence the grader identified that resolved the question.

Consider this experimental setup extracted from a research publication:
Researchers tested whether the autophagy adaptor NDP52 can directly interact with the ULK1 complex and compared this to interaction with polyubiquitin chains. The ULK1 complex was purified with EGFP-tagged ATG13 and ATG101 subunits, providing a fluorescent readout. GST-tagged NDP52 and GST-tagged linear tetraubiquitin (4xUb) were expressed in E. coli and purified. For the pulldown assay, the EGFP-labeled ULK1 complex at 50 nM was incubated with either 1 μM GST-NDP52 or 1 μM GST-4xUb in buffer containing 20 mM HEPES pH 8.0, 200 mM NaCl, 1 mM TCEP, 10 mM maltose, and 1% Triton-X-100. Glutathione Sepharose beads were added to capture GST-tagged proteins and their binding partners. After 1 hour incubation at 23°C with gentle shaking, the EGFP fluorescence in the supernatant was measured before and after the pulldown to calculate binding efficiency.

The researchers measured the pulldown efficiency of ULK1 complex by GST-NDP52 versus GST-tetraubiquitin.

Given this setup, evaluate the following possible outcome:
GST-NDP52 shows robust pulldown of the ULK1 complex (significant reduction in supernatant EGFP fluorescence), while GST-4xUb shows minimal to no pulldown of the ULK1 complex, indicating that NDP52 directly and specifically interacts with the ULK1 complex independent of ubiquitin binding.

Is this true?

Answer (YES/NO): YES